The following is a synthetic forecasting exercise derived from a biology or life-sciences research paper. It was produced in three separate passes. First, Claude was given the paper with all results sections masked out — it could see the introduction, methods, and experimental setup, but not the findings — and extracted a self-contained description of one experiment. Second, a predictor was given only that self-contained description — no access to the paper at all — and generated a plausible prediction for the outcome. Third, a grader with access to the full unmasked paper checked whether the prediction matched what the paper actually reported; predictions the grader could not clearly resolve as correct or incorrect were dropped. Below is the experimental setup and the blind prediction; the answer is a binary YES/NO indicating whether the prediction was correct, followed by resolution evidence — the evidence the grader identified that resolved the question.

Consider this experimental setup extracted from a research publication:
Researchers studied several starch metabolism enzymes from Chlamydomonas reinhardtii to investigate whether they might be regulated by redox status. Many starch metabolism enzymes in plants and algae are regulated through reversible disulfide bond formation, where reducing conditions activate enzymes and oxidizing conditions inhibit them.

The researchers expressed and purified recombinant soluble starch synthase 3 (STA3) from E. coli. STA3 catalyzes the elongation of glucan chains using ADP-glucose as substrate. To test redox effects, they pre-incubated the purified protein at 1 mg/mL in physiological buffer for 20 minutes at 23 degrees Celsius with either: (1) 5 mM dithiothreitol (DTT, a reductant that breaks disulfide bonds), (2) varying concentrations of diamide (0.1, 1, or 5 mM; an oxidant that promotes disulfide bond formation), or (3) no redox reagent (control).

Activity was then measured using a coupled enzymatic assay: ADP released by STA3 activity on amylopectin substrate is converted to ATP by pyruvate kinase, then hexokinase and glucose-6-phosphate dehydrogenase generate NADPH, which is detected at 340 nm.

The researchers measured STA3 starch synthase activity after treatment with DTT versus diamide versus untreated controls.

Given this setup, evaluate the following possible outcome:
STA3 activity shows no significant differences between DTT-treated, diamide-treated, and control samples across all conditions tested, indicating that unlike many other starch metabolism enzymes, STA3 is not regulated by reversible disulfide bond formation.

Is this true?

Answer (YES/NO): YES